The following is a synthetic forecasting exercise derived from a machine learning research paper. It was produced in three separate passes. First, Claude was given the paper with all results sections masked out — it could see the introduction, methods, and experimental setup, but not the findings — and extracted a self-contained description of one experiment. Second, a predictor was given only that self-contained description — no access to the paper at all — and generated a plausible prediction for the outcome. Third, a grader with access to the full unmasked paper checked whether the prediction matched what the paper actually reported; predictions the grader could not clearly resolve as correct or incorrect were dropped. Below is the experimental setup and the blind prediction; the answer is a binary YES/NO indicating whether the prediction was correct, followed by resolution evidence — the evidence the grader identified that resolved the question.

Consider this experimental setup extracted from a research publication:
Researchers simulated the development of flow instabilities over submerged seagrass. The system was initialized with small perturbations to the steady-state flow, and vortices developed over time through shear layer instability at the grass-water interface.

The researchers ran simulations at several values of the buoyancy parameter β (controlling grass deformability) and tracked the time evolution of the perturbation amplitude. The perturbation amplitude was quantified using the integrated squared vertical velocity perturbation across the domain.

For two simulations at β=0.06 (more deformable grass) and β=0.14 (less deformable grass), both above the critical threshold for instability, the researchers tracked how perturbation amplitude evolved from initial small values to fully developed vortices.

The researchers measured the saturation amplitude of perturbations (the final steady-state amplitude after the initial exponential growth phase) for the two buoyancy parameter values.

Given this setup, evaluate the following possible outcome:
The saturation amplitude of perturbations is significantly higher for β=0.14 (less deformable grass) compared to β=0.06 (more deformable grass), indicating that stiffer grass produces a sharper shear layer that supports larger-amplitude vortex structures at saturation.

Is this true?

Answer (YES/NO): YES